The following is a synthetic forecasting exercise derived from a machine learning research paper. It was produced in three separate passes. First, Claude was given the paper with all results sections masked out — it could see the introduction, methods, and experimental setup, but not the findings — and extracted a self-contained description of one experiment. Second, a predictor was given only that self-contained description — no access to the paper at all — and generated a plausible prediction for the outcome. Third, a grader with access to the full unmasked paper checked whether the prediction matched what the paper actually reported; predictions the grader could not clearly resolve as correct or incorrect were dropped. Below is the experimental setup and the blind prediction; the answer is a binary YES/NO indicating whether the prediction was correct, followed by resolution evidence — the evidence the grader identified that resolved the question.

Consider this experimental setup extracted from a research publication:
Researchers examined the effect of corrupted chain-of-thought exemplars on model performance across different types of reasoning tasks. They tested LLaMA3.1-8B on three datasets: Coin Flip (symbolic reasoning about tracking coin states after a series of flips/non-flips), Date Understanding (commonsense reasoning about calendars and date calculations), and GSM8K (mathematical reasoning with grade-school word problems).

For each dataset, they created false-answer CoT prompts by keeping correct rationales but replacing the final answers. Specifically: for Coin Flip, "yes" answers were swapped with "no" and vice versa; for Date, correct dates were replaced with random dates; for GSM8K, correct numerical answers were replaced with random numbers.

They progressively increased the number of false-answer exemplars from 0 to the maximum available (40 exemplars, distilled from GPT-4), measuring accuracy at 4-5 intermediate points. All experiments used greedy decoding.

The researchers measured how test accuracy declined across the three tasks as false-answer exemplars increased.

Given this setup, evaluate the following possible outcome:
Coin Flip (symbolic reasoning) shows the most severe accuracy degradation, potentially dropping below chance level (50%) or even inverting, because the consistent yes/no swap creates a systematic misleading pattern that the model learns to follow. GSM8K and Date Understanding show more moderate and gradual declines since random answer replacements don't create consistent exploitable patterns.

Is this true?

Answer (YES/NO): YES